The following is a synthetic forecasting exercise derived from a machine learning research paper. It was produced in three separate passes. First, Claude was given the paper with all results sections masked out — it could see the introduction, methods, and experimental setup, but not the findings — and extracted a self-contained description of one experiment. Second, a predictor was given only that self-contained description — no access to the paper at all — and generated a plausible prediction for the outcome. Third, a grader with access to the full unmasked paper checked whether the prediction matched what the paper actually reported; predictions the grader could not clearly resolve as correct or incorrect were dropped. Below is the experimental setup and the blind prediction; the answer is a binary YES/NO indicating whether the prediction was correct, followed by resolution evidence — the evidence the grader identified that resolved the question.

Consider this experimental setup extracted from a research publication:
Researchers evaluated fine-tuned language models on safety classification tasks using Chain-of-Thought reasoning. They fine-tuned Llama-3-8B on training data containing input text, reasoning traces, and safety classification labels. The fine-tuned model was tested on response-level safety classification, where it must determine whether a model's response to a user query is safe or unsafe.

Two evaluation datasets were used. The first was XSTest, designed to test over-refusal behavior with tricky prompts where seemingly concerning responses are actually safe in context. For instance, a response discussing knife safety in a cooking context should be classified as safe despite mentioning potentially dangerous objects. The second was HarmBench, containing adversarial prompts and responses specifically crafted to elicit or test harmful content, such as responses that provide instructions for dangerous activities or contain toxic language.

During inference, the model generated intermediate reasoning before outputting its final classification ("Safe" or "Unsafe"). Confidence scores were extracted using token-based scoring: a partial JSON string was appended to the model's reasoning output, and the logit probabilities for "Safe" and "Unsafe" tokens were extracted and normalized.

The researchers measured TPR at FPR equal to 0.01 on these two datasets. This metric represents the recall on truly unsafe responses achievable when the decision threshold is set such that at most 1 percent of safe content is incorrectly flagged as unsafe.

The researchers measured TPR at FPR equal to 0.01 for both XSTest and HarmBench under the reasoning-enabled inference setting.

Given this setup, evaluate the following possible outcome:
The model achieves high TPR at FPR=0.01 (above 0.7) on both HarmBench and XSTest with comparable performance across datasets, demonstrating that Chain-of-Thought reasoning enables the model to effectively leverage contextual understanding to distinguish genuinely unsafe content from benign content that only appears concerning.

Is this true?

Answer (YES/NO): NO